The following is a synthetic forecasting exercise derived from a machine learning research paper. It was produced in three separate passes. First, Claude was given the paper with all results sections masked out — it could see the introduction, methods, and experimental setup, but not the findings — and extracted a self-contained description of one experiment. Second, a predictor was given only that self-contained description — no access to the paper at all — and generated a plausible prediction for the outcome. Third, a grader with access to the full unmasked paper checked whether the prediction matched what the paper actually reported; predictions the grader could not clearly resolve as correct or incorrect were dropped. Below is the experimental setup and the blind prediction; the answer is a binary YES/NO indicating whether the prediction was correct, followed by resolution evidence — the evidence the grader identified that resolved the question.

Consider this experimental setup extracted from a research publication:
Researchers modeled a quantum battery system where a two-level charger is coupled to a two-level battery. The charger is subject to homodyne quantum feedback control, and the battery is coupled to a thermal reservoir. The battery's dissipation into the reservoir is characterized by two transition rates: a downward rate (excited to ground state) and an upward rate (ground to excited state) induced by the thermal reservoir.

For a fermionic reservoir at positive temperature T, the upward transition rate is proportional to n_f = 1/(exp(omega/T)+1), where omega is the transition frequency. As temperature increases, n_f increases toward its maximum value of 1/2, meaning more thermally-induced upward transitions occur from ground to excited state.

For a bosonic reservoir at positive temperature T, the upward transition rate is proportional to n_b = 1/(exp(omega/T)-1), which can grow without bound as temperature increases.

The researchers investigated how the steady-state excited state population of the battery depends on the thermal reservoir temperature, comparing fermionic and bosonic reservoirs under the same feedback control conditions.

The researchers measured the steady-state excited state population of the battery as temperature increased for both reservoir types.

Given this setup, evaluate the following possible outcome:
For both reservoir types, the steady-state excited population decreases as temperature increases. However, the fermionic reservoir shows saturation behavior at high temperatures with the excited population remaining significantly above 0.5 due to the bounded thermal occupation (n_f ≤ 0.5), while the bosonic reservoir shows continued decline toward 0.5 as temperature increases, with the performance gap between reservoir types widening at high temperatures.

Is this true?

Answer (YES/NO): NO